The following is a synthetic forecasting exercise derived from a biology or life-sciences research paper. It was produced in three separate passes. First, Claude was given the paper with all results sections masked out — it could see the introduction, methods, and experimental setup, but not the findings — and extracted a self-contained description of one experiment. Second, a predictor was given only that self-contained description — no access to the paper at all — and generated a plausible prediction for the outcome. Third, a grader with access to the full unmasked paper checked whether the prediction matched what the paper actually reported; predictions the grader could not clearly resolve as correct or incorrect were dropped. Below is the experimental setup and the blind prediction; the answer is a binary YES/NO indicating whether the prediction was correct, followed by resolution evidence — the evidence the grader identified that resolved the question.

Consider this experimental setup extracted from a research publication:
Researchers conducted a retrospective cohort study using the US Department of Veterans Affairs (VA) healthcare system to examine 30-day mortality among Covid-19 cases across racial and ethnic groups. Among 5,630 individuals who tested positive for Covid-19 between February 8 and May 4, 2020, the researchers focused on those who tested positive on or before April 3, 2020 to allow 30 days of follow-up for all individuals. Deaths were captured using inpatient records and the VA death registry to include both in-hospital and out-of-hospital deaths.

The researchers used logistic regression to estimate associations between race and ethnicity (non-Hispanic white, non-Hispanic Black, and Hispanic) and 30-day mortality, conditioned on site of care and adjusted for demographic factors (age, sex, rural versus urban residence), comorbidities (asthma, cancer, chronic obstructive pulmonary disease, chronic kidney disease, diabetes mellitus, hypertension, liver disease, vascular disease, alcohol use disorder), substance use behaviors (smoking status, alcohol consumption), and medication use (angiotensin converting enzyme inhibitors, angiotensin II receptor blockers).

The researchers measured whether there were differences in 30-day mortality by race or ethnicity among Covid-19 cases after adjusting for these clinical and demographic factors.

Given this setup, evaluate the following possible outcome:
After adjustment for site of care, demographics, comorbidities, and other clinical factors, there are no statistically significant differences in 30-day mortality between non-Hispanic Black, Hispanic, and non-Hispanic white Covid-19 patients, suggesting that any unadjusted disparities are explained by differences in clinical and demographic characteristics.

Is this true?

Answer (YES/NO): NO